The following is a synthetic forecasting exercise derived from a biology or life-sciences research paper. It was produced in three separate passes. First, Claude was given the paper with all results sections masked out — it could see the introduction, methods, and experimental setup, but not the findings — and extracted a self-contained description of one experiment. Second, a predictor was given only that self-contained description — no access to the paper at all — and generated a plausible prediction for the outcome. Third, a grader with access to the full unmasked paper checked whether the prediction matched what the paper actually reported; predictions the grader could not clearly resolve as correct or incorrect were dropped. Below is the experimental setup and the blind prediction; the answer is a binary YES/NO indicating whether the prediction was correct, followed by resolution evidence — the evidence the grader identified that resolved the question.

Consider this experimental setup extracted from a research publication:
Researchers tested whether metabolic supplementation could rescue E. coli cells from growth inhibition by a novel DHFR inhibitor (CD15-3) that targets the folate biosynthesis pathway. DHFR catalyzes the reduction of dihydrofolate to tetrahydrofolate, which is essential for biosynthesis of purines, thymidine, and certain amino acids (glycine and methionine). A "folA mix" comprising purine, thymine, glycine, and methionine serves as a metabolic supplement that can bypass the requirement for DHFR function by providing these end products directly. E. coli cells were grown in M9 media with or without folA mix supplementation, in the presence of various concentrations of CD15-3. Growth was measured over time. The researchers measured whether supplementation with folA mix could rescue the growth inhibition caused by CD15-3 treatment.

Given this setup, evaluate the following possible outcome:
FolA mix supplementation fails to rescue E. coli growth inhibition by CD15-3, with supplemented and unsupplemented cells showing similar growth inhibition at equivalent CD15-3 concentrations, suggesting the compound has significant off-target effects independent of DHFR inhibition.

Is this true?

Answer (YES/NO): NO